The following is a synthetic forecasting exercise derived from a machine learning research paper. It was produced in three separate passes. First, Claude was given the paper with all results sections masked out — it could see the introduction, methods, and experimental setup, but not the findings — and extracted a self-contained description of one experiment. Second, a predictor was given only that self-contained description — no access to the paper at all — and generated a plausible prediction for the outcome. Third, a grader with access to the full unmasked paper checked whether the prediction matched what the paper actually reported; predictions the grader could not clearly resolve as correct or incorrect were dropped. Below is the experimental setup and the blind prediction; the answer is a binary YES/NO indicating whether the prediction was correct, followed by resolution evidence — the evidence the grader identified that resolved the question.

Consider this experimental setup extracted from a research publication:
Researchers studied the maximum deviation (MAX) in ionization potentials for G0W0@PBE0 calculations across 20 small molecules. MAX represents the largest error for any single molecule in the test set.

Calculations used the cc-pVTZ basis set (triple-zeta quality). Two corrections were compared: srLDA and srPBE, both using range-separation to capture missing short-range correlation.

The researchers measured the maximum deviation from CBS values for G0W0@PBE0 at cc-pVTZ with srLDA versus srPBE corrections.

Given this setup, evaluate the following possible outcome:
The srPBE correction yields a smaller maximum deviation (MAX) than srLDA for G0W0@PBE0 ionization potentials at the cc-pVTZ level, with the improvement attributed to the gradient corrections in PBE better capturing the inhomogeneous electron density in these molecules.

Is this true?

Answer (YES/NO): NO